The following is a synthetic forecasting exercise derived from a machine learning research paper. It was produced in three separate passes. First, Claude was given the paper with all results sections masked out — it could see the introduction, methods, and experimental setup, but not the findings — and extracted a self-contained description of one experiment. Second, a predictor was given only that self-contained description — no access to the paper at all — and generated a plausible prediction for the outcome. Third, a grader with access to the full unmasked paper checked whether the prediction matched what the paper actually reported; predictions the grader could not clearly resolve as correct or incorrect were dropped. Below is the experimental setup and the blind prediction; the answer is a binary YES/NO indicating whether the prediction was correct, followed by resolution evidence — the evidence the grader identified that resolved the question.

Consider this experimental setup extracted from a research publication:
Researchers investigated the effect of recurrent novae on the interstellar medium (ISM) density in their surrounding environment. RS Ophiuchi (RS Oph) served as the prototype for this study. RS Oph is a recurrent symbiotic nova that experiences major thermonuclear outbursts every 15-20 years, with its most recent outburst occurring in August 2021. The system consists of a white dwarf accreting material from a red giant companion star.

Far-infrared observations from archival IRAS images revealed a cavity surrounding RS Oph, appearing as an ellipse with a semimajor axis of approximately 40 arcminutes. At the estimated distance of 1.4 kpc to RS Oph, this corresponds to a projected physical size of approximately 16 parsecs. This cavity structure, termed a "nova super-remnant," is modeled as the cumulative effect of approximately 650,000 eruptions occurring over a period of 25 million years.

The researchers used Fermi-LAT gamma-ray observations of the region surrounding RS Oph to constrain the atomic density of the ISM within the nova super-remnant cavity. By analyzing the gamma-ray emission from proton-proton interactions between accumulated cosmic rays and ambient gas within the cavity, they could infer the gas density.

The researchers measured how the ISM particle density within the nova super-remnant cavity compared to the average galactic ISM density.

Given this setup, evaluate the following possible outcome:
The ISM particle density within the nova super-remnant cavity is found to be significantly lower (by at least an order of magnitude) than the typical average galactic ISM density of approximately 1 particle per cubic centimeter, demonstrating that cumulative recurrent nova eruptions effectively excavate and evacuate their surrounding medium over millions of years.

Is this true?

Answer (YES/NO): YES